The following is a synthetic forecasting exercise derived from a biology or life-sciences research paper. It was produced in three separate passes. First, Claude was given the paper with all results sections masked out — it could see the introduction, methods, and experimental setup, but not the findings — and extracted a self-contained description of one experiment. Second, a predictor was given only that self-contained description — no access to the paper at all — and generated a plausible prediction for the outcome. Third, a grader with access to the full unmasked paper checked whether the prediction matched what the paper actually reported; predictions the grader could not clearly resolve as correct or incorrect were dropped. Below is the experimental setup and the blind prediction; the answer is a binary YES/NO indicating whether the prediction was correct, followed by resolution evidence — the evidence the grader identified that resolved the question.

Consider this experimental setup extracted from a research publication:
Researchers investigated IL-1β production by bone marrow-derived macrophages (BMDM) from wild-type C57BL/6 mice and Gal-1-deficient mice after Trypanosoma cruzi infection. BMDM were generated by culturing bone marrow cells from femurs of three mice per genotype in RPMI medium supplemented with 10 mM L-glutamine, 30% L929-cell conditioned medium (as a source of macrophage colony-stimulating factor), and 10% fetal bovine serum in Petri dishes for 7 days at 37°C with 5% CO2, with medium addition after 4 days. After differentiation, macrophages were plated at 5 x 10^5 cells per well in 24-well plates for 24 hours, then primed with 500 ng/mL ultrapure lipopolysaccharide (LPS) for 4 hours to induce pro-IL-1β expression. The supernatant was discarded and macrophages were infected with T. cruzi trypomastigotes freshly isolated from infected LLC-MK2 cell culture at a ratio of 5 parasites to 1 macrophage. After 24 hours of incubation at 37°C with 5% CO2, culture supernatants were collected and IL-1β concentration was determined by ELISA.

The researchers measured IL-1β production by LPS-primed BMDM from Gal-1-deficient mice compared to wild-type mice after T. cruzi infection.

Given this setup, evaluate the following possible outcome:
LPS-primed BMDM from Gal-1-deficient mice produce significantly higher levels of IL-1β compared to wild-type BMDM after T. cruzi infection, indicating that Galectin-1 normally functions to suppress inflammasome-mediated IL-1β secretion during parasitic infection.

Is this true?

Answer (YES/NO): NO